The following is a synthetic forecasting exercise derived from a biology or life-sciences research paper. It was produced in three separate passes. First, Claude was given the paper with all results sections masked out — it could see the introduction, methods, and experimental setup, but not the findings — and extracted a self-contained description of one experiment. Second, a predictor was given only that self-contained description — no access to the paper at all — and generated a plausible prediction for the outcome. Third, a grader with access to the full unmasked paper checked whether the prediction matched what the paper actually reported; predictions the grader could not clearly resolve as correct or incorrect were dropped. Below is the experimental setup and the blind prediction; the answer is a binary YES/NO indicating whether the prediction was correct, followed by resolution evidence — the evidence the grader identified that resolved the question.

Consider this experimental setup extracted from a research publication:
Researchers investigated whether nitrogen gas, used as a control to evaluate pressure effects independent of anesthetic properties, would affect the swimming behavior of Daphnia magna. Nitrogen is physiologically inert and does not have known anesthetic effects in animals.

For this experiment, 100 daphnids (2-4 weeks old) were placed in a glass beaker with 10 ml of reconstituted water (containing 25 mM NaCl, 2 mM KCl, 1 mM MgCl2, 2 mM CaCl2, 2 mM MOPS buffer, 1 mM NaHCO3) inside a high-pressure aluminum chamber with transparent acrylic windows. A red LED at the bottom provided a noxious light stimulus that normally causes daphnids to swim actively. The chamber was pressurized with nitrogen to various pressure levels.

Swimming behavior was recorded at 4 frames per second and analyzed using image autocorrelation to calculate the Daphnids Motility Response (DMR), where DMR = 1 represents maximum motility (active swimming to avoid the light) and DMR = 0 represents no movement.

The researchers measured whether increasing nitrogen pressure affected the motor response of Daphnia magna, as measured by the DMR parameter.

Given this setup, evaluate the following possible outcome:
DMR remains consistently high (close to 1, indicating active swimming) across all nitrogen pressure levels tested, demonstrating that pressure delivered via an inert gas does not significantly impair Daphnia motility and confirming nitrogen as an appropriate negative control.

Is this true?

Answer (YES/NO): YES